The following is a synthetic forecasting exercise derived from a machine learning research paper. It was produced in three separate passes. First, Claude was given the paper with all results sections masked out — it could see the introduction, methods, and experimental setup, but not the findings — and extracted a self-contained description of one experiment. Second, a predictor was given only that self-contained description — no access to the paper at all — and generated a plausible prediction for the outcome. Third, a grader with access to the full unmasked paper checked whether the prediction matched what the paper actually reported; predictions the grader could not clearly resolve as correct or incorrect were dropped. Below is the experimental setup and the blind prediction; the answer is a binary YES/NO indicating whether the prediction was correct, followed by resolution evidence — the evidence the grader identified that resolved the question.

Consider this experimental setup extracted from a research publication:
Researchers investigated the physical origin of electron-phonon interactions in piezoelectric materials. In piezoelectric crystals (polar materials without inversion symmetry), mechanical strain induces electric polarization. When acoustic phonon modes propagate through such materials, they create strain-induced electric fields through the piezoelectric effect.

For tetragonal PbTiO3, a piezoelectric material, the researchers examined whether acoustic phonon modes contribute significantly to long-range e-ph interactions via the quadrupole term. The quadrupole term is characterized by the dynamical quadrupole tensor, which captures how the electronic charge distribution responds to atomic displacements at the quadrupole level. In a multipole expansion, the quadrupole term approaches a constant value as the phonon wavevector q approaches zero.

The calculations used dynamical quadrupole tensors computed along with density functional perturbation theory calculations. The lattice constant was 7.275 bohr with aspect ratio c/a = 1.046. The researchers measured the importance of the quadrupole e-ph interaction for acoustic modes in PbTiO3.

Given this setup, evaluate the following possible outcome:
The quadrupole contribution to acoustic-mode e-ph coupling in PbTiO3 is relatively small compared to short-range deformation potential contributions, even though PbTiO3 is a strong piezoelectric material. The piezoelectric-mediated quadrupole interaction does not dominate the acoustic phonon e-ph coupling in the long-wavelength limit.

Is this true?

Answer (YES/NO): NO